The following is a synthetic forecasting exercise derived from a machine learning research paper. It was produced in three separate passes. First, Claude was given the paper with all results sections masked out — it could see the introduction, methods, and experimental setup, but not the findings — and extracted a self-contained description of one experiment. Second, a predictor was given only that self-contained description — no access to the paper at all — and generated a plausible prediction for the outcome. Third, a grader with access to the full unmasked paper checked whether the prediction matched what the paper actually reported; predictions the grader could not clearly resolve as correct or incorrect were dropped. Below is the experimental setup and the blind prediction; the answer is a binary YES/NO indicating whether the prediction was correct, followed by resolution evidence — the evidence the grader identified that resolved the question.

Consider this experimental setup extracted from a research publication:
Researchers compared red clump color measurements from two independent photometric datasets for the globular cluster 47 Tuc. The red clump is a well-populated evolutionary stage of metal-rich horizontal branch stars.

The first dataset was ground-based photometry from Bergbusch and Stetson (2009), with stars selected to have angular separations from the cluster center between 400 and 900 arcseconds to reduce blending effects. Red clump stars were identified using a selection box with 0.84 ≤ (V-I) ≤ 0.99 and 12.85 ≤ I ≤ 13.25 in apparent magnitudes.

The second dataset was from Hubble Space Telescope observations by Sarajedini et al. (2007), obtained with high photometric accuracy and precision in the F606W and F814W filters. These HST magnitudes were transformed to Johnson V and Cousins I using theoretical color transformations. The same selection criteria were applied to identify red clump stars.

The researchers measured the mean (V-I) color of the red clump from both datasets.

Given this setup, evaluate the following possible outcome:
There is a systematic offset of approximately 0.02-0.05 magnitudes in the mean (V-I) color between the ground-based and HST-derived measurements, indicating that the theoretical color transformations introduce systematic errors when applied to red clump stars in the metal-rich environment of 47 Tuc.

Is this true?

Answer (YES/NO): NO